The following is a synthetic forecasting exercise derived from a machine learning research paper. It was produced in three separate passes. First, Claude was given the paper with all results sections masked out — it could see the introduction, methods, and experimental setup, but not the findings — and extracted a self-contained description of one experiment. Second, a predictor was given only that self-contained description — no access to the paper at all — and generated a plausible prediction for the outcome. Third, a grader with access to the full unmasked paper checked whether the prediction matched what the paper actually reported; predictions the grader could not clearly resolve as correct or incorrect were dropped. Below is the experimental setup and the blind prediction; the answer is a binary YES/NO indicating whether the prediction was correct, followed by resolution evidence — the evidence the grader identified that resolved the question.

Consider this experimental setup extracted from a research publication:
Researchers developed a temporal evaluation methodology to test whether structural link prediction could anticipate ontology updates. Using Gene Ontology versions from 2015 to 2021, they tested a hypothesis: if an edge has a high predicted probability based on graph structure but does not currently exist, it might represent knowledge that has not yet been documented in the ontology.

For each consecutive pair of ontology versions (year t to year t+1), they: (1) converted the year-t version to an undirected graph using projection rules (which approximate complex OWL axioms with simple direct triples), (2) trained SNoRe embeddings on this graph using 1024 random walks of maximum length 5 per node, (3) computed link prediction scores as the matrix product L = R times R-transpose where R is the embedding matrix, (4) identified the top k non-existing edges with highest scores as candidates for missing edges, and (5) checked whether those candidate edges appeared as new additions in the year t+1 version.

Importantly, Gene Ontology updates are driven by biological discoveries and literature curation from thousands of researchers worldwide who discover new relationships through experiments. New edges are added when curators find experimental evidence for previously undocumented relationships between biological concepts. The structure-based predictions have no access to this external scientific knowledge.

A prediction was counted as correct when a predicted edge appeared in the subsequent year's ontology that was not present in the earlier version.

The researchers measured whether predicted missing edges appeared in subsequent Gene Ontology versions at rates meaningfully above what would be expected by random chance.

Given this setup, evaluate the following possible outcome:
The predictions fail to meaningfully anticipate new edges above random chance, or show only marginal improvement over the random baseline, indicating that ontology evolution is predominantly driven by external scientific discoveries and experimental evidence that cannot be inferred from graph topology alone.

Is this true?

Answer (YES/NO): NO